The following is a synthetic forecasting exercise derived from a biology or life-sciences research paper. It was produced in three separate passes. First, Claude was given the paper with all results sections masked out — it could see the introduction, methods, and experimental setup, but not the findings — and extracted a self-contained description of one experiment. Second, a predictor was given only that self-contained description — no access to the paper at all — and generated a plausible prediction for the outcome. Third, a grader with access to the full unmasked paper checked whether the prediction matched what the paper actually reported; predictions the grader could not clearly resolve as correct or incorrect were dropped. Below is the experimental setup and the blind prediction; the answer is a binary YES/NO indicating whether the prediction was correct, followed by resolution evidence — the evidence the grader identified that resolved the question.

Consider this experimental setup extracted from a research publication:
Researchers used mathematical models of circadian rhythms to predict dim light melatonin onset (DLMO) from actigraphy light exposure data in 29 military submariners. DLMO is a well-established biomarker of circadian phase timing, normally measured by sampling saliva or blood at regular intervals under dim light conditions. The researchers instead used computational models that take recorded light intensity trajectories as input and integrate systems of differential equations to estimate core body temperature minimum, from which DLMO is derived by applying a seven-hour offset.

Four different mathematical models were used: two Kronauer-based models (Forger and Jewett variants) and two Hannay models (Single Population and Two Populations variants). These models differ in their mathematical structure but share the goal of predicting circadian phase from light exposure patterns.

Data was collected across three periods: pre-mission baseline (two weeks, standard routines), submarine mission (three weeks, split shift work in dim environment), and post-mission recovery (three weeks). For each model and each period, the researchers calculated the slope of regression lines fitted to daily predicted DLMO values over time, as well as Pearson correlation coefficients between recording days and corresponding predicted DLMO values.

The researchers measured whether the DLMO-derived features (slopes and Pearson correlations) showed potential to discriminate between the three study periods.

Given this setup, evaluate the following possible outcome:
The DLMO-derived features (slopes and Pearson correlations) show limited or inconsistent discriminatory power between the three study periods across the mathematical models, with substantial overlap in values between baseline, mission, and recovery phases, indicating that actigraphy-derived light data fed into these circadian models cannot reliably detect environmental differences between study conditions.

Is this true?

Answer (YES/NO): NO